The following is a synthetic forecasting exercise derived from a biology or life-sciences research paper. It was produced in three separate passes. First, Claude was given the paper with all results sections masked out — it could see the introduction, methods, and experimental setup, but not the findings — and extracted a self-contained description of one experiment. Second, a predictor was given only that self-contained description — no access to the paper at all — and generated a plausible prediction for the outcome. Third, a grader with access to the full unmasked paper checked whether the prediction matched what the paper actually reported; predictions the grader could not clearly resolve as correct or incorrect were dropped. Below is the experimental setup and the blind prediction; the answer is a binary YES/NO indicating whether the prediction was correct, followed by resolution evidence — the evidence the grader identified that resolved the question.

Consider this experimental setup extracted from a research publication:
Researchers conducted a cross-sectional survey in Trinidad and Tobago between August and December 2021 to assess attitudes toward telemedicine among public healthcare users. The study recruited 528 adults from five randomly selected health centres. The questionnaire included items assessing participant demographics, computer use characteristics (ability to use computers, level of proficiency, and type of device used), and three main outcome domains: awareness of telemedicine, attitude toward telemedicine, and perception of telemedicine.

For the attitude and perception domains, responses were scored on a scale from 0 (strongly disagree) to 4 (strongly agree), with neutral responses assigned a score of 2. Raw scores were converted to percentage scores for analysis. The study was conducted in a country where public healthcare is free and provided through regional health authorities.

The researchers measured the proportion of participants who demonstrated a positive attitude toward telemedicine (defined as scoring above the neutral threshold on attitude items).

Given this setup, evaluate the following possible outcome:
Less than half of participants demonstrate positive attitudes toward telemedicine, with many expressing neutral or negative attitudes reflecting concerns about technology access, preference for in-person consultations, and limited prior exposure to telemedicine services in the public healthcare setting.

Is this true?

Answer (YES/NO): NO